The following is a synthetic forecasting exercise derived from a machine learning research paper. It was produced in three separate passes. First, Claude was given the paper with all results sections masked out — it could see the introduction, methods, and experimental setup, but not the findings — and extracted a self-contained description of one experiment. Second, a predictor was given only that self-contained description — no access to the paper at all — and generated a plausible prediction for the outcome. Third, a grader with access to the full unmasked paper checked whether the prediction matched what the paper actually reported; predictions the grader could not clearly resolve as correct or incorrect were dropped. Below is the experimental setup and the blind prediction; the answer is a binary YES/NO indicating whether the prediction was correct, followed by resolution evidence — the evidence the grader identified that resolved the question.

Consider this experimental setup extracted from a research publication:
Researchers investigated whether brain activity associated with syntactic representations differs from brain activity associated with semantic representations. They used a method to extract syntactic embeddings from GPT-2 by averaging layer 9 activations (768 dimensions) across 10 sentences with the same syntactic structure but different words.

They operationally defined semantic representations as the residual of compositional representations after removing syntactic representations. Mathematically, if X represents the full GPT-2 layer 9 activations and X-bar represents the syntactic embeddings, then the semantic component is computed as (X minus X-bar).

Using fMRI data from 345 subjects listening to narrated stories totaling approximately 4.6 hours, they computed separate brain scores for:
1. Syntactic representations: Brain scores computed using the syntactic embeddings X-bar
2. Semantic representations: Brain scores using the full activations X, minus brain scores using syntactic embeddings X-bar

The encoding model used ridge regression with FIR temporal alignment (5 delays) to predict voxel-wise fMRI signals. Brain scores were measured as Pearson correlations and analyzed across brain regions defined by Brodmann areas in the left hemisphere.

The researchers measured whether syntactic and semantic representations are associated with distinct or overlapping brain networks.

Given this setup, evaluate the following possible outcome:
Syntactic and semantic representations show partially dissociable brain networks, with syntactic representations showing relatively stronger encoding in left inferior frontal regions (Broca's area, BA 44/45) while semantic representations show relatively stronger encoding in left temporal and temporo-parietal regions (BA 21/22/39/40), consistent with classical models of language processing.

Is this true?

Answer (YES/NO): NO